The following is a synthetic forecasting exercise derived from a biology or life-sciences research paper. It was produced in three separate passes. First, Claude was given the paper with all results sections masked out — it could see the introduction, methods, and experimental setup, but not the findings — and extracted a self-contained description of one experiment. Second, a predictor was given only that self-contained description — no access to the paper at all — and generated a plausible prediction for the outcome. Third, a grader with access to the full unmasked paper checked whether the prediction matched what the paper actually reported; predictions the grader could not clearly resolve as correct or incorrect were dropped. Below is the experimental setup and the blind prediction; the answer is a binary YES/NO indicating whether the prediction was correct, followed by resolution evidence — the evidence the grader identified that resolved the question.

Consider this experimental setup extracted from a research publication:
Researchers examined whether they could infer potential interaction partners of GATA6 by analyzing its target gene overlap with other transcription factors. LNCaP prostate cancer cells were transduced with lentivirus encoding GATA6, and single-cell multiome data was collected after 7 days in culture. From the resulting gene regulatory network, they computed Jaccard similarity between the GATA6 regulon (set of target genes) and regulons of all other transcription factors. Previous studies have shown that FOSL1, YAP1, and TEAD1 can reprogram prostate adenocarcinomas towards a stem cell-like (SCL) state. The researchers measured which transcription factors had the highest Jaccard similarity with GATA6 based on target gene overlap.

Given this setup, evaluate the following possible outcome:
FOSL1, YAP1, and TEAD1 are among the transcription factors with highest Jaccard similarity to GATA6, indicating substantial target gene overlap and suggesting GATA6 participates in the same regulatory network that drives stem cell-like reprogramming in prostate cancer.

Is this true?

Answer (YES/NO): NO